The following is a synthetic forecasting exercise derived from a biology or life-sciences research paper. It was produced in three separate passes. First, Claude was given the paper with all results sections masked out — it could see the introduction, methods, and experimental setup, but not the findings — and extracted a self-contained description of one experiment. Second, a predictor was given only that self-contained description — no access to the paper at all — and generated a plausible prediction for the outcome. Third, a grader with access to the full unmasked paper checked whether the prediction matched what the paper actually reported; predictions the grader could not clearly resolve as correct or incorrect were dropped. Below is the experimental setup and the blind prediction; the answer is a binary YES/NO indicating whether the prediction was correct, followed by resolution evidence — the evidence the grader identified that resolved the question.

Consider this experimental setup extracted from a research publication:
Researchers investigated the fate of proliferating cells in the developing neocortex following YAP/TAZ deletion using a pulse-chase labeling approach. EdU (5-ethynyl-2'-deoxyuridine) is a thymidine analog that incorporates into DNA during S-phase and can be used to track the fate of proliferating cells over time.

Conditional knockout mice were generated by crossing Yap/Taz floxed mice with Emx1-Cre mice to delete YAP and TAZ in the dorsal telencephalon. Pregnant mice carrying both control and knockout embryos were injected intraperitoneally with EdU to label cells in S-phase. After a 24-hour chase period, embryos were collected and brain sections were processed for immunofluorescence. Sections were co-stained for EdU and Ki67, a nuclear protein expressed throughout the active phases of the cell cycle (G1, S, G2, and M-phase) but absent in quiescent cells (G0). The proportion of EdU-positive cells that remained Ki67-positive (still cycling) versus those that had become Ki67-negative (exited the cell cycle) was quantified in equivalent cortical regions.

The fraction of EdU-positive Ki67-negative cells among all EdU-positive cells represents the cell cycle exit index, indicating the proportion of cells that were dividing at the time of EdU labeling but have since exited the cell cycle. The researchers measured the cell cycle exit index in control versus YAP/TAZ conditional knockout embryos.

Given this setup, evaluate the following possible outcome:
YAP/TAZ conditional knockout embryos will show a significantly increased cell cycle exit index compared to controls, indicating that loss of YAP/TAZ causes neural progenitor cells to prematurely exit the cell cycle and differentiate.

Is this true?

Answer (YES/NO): YES